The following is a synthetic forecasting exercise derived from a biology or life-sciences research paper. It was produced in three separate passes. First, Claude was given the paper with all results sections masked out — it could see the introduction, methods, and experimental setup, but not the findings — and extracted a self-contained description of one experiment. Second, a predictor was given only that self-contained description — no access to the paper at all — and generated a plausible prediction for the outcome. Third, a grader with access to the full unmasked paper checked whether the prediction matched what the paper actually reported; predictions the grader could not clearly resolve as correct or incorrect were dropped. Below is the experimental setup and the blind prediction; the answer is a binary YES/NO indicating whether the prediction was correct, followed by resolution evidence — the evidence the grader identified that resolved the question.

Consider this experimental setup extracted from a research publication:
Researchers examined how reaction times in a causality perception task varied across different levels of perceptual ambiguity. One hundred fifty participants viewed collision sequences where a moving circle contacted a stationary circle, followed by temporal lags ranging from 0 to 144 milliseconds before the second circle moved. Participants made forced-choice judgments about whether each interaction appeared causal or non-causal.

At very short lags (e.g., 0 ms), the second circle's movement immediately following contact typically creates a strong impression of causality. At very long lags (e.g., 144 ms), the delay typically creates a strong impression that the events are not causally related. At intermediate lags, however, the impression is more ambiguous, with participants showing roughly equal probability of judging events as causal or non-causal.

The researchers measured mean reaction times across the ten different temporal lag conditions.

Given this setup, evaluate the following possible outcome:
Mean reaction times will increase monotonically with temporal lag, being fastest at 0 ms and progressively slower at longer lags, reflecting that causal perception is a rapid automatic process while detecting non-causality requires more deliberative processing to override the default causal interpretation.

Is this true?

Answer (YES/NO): NO